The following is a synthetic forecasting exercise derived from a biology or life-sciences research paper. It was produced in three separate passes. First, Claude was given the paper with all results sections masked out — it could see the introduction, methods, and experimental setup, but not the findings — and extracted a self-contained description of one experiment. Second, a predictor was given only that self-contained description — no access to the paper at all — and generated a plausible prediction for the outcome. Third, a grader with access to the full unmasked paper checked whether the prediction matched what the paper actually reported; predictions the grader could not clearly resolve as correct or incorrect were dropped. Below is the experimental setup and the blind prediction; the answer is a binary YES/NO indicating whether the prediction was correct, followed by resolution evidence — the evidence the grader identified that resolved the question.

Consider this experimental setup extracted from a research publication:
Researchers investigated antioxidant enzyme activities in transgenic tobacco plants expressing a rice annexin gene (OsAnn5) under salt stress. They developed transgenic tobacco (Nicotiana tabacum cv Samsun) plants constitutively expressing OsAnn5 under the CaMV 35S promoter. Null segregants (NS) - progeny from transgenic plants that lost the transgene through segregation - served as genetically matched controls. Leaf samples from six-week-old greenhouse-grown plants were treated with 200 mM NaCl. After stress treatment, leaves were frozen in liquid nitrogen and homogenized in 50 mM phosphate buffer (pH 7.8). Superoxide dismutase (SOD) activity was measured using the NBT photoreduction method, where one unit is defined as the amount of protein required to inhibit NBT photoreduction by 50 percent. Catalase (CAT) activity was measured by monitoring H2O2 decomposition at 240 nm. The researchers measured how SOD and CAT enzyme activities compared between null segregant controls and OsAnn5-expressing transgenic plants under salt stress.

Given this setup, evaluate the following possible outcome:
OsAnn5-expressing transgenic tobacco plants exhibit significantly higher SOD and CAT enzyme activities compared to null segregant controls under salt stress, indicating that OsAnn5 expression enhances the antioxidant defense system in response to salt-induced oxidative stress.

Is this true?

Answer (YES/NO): NO